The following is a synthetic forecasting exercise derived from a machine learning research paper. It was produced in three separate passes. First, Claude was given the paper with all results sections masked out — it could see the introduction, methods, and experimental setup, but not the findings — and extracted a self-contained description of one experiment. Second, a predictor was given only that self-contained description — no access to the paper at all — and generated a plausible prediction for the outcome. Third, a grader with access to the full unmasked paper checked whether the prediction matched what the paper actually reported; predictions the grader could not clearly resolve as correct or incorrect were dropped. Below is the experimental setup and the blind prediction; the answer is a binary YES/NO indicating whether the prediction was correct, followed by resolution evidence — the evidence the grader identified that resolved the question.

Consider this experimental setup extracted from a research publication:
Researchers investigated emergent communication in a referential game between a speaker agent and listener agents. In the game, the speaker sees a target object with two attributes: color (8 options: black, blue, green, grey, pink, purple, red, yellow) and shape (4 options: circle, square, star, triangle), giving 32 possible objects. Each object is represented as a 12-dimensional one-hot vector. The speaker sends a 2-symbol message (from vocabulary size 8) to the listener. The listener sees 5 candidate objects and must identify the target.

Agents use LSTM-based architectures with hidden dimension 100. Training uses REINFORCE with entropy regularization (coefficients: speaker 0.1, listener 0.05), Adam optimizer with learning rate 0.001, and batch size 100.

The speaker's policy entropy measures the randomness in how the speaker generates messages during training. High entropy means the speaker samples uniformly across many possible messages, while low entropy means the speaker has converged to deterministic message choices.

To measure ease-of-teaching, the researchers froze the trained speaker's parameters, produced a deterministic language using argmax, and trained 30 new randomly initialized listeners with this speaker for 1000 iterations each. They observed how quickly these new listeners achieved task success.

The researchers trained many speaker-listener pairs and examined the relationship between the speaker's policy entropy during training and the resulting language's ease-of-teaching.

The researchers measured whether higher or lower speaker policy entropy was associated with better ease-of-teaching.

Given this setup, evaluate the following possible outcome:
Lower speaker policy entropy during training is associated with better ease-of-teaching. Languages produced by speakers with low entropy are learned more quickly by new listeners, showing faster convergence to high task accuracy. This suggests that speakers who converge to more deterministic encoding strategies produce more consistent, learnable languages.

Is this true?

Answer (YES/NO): NO